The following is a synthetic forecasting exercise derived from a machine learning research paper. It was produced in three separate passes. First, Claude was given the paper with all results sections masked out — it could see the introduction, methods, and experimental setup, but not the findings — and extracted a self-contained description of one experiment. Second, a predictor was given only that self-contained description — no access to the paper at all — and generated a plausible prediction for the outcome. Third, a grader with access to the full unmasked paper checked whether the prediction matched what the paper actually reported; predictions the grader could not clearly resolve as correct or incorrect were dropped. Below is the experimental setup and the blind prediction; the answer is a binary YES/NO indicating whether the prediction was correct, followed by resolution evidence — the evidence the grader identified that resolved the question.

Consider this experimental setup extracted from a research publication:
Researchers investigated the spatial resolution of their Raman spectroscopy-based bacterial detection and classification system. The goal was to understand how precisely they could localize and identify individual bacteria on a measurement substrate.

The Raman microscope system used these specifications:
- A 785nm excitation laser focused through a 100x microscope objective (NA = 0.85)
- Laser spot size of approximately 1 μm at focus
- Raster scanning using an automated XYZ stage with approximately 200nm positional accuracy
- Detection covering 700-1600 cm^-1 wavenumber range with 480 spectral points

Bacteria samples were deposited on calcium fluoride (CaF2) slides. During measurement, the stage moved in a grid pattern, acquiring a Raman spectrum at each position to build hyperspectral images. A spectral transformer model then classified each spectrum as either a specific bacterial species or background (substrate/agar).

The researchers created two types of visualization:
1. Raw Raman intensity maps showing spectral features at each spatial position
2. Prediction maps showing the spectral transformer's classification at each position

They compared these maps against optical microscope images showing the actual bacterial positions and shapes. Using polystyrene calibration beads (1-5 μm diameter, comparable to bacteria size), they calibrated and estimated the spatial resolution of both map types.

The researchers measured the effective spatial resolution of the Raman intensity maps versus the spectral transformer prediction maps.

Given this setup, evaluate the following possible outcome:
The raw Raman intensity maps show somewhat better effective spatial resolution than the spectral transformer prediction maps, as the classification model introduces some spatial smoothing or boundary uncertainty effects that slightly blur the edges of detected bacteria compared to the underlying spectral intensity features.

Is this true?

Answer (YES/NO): YES